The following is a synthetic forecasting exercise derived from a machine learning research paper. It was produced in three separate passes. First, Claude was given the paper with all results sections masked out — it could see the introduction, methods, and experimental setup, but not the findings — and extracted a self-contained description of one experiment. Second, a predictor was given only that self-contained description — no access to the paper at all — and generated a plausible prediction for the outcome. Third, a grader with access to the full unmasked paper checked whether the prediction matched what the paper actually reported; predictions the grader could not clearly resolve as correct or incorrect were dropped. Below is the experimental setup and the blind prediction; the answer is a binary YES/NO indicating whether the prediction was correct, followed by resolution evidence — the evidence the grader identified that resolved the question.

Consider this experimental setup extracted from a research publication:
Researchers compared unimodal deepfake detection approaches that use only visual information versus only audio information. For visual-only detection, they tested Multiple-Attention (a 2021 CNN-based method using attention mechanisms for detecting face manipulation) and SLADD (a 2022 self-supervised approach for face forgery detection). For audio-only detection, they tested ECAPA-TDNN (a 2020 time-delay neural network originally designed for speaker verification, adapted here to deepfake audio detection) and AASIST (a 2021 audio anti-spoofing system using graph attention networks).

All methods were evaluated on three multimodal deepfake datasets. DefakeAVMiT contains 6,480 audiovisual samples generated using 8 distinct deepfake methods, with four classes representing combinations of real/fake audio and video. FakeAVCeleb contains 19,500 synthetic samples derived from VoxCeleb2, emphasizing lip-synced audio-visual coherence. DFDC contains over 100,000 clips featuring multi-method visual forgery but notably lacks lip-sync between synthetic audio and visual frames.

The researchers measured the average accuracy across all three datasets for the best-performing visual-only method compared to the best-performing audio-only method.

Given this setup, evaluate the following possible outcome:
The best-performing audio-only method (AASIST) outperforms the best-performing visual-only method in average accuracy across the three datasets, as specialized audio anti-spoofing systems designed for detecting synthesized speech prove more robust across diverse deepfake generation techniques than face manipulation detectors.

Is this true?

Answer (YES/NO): NO